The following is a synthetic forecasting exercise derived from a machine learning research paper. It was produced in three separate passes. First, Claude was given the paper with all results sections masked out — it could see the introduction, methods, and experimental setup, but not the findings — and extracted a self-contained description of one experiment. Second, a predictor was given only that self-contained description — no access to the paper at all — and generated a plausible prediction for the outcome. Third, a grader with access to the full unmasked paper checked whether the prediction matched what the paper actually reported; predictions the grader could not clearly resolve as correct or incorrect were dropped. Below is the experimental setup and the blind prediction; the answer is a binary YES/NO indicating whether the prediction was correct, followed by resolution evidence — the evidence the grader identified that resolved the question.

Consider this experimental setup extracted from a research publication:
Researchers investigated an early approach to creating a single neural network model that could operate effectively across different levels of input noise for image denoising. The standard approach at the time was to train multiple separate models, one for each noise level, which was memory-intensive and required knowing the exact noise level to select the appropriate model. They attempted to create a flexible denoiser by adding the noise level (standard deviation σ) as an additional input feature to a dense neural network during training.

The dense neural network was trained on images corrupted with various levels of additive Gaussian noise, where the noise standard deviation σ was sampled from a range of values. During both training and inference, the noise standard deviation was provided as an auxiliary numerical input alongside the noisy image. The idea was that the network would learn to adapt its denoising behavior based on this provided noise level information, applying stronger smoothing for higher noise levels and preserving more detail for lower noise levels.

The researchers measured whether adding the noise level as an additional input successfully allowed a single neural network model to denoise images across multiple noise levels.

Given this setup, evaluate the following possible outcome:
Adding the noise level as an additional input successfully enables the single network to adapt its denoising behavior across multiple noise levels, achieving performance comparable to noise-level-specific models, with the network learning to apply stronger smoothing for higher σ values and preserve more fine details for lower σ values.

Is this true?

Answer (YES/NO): NO